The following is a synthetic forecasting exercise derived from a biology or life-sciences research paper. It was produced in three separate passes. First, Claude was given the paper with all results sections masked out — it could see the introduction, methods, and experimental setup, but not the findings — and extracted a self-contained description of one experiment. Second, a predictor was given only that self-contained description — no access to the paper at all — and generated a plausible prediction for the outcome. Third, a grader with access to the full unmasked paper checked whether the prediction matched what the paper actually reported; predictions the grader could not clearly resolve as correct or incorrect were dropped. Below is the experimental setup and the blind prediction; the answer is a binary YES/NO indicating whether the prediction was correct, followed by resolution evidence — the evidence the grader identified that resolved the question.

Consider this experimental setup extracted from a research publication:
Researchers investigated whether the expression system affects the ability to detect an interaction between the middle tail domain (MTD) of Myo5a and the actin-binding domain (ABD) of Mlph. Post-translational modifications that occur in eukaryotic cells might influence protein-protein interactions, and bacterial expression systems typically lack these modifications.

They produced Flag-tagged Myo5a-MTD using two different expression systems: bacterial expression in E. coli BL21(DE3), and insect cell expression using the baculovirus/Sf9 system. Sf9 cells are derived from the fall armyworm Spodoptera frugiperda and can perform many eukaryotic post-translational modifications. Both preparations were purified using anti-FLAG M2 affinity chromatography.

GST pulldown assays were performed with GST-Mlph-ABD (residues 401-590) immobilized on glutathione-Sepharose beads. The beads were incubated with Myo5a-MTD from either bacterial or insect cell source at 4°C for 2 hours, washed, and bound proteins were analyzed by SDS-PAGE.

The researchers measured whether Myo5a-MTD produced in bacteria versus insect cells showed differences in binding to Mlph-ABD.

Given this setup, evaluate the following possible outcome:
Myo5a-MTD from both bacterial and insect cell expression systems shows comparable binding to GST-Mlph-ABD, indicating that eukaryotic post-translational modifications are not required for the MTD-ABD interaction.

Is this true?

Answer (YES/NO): YES